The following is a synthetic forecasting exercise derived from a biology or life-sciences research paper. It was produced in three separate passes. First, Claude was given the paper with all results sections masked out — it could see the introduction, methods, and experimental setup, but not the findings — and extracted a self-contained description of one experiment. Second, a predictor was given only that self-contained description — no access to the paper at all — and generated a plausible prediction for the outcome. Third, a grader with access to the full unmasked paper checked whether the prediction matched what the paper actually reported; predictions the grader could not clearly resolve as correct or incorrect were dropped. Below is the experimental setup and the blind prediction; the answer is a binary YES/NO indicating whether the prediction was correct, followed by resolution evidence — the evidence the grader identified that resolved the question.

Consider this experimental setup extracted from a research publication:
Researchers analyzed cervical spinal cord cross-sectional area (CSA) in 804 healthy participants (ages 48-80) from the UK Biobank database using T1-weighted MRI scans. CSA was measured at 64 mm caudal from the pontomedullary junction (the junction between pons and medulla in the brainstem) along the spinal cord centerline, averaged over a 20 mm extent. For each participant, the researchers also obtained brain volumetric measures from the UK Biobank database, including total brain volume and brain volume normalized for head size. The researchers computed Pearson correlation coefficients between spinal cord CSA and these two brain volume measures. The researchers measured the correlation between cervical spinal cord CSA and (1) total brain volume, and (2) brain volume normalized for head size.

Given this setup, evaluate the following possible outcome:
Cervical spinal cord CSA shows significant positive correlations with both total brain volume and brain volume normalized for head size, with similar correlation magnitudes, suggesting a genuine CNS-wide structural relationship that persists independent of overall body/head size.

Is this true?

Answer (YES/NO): NO